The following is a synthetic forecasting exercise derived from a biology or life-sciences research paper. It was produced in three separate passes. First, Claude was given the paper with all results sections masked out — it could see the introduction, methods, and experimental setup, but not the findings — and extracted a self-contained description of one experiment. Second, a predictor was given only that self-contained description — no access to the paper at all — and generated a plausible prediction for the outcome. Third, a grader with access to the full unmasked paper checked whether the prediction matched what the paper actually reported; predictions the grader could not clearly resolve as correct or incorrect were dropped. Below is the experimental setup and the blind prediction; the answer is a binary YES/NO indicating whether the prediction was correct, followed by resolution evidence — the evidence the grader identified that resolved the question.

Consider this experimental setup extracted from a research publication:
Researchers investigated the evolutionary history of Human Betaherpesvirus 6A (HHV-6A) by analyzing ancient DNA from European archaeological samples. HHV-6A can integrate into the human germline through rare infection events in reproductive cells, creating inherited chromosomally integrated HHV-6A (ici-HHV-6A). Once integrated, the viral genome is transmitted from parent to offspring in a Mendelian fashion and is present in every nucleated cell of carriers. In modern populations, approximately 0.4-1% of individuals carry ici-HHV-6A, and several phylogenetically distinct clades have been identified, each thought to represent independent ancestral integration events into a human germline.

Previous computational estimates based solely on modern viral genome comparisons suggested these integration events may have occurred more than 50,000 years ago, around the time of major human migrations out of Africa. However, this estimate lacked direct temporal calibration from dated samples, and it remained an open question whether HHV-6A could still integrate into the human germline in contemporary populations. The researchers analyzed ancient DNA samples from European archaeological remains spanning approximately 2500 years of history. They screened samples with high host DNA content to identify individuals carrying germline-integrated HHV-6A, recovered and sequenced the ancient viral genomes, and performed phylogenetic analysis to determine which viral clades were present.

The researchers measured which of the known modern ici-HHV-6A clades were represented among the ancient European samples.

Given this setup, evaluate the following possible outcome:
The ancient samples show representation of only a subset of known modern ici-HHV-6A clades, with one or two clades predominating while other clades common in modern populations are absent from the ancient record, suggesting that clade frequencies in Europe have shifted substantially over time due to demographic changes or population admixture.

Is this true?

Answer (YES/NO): NO